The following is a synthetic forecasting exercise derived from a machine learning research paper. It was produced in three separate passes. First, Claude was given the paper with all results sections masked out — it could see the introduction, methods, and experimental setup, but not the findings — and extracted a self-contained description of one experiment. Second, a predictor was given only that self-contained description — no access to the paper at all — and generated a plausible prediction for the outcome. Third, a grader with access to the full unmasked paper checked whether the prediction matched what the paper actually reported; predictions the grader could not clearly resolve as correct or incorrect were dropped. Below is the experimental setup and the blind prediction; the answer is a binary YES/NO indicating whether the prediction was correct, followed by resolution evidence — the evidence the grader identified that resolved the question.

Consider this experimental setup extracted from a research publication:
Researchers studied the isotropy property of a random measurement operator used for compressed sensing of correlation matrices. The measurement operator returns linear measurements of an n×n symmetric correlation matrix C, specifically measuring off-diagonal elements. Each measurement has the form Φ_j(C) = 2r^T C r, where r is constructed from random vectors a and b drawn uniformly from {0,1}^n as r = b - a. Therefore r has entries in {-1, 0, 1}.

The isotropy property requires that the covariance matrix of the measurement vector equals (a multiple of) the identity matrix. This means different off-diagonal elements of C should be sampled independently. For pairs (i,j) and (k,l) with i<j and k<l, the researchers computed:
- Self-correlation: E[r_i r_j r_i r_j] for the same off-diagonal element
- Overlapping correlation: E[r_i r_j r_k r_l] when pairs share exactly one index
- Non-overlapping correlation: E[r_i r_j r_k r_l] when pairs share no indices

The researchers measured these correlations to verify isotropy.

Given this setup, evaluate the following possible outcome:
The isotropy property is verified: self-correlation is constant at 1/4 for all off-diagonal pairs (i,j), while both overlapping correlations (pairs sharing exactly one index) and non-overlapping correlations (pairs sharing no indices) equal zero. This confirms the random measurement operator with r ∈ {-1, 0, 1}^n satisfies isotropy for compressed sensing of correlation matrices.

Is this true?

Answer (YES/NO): YES